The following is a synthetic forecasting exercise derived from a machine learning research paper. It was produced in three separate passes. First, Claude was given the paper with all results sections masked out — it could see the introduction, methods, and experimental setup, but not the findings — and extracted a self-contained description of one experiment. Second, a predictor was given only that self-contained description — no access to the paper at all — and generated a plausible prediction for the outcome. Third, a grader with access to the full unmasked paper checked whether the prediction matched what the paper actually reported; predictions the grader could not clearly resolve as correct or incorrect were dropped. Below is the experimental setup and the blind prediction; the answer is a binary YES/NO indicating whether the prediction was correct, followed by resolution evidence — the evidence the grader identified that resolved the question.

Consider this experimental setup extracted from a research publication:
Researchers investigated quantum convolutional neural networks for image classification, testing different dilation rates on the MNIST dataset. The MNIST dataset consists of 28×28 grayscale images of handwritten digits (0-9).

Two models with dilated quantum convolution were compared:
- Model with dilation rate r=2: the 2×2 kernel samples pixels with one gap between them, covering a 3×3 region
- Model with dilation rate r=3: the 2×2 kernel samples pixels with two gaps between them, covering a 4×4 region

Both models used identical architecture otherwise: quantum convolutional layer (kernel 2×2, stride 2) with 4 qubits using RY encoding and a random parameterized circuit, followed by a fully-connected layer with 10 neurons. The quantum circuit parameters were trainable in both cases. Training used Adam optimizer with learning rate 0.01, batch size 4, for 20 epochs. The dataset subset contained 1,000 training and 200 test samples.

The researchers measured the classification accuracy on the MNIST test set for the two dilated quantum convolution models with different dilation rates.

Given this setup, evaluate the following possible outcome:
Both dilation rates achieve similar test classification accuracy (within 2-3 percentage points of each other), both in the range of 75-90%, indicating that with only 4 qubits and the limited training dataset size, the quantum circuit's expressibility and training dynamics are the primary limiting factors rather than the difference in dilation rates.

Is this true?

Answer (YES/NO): NO